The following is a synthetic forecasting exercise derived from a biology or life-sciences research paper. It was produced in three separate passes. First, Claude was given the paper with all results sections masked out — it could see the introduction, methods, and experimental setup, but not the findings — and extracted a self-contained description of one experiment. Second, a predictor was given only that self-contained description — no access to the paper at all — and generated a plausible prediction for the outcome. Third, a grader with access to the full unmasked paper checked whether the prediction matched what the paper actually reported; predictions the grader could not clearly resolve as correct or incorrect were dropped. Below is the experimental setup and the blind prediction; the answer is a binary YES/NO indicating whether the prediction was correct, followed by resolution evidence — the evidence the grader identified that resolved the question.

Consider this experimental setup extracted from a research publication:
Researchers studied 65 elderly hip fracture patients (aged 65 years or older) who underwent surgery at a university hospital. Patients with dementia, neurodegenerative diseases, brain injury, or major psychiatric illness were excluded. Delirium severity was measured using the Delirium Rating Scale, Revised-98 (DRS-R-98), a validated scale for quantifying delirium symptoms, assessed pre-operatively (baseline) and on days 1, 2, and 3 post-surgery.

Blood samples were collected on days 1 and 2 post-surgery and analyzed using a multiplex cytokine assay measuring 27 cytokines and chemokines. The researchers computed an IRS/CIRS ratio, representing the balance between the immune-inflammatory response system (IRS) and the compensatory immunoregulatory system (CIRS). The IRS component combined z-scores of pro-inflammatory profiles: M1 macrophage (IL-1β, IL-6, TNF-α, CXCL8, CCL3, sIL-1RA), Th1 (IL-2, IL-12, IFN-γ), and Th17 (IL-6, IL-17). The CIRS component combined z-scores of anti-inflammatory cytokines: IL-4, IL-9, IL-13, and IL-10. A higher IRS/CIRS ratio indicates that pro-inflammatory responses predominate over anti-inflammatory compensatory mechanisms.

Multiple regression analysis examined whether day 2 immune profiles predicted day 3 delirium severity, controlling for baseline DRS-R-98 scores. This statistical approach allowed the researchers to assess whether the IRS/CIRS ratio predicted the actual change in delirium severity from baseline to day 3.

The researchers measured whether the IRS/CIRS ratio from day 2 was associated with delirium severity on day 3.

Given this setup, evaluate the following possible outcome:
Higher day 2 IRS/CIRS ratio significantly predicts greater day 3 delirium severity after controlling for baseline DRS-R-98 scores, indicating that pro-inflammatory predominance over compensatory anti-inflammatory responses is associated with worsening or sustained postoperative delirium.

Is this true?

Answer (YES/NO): YES